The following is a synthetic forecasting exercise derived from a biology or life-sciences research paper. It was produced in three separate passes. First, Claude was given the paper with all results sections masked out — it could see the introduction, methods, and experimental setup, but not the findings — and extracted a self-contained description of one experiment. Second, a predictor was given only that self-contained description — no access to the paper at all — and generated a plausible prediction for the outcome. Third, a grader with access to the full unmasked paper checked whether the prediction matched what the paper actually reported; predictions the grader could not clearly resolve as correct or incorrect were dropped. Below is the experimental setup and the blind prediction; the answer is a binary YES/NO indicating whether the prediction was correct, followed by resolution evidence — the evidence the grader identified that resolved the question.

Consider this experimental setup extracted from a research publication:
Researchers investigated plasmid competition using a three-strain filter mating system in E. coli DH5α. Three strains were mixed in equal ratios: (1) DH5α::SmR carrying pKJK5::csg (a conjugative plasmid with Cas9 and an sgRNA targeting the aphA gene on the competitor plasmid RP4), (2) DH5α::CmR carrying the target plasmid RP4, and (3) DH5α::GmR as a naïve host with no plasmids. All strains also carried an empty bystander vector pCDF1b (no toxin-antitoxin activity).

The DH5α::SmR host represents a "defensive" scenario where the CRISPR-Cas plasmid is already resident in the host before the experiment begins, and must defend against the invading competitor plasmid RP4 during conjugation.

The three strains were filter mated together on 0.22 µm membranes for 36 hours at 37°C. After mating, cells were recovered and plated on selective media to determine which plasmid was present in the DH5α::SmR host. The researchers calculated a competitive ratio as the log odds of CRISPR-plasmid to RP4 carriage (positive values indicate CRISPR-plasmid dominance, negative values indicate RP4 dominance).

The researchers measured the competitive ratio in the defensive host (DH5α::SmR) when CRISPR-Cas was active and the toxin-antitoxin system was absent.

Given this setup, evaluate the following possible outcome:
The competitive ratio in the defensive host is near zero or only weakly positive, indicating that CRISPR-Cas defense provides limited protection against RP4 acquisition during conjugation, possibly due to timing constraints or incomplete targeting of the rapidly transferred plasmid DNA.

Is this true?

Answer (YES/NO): NO